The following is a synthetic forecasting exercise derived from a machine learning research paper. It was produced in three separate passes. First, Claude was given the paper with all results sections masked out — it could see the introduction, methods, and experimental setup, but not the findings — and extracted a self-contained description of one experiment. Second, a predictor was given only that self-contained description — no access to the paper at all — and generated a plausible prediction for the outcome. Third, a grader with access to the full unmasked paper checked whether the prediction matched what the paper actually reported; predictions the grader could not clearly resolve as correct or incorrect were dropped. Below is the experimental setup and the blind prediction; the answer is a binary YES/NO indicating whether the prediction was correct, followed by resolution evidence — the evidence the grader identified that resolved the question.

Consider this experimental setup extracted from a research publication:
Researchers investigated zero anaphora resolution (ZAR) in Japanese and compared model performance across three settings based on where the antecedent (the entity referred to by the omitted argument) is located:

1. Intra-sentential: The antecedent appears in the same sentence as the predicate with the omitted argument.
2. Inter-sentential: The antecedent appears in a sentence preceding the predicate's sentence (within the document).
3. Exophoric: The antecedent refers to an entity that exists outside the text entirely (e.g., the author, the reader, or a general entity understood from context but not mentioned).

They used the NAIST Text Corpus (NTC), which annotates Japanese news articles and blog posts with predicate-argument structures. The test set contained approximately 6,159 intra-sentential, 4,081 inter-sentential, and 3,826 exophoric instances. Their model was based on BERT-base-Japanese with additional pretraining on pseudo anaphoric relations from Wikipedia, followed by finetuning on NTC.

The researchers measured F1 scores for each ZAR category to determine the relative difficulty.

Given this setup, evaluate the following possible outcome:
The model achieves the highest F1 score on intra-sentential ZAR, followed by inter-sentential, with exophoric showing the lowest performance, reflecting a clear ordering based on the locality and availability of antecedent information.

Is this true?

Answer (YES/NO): NO